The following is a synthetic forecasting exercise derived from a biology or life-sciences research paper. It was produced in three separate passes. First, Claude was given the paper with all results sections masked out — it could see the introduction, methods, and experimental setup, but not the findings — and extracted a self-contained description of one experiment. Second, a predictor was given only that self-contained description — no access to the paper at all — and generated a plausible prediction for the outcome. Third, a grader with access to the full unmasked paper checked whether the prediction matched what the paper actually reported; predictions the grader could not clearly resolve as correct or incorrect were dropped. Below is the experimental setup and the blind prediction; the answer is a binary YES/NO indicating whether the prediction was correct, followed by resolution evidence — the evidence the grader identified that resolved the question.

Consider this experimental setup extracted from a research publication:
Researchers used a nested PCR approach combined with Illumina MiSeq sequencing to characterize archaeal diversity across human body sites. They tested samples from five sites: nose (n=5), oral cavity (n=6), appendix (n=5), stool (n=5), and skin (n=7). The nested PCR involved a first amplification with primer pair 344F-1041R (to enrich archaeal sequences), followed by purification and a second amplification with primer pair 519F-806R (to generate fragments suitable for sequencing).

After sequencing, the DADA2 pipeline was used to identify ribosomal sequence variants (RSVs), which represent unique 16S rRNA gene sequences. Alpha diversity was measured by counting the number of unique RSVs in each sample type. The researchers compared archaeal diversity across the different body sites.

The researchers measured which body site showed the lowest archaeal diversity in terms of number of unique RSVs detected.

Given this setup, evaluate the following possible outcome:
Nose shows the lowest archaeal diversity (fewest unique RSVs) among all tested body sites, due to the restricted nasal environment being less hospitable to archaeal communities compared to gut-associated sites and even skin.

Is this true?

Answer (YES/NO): NO